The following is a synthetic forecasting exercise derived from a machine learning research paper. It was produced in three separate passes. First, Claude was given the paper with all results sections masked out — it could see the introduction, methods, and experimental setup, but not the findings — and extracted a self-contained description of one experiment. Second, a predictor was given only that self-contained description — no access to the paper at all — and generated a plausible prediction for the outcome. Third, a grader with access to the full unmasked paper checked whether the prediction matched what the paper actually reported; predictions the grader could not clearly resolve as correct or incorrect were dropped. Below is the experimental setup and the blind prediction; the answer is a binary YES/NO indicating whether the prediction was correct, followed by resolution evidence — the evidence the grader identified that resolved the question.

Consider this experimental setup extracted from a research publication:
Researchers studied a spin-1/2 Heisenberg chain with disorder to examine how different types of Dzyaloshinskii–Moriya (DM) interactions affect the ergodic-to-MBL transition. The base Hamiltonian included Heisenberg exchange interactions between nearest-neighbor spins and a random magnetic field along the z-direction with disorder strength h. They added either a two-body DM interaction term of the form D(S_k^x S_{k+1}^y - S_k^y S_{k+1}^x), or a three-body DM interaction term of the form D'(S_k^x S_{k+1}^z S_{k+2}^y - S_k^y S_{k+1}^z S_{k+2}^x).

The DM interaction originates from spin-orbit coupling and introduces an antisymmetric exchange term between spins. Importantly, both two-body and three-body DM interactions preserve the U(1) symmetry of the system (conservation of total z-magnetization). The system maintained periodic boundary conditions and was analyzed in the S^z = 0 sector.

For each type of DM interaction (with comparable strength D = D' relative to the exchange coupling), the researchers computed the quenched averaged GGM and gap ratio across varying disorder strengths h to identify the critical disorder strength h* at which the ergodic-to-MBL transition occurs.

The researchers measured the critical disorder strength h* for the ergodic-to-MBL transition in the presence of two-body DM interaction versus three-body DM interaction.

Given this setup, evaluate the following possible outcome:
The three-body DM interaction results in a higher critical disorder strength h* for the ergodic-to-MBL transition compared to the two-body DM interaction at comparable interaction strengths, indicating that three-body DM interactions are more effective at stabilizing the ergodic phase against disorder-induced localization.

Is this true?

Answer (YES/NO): YES